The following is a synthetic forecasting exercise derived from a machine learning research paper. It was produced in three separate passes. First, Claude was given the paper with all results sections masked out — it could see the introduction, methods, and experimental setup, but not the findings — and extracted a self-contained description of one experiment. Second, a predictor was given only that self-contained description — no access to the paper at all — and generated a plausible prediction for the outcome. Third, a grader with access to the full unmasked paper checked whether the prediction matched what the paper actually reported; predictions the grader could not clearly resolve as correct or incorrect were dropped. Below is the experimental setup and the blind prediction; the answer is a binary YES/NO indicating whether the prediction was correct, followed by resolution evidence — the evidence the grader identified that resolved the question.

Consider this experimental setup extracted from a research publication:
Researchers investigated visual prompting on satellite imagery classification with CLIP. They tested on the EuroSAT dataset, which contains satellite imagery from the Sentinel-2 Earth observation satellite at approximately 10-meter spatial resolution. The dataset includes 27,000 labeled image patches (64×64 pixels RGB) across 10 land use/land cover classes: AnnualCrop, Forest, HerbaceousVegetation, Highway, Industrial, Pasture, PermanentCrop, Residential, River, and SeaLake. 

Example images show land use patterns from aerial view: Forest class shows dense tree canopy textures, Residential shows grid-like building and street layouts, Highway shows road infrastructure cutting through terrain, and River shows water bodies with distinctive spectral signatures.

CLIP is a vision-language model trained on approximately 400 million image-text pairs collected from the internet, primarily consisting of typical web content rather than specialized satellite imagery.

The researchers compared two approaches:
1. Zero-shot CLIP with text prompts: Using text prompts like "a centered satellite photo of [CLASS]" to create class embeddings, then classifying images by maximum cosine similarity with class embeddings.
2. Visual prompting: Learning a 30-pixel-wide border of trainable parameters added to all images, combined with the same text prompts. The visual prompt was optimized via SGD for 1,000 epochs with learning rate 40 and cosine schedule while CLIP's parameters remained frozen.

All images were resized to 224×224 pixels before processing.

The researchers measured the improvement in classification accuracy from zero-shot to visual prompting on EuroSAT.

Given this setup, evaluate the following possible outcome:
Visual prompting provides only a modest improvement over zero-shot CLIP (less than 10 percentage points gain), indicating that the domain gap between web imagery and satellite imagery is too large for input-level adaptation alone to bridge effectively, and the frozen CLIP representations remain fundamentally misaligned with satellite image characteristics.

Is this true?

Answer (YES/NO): NO